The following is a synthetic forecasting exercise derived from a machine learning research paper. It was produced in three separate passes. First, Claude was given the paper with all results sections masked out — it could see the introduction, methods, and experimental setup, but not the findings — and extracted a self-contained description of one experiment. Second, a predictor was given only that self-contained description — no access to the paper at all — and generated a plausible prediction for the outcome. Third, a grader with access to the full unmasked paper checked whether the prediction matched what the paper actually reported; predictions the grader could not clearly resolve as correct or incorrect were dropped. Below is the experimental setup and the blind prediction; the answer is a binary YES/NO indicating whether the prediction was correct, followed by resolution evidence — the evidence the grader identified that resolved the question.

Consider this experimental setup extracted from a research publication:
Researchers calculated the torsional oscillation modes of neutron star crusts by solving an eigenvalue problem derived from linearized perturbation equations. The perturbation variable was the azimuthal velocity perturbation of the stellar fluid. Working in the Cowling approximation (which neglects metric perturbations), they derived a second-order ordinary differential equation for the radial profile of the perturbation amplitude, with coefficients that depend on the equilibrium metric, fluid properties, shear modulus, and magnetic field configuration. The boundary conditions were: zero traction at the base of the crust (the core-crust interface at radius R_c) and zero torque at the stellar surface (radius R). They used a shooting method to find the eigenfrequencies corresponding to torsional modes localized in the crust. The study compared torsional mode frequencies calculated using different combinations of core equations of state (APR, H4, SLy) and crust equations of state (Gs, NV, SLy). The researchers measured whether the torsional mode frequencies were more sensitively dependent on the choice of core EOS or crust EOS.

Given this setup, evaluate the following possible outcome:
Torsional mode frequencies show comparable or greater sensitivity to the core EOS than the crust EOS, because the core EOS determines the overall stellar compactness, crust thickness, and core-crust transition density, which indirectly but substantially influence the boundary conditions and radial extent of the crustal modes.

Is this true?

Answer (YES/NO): NO